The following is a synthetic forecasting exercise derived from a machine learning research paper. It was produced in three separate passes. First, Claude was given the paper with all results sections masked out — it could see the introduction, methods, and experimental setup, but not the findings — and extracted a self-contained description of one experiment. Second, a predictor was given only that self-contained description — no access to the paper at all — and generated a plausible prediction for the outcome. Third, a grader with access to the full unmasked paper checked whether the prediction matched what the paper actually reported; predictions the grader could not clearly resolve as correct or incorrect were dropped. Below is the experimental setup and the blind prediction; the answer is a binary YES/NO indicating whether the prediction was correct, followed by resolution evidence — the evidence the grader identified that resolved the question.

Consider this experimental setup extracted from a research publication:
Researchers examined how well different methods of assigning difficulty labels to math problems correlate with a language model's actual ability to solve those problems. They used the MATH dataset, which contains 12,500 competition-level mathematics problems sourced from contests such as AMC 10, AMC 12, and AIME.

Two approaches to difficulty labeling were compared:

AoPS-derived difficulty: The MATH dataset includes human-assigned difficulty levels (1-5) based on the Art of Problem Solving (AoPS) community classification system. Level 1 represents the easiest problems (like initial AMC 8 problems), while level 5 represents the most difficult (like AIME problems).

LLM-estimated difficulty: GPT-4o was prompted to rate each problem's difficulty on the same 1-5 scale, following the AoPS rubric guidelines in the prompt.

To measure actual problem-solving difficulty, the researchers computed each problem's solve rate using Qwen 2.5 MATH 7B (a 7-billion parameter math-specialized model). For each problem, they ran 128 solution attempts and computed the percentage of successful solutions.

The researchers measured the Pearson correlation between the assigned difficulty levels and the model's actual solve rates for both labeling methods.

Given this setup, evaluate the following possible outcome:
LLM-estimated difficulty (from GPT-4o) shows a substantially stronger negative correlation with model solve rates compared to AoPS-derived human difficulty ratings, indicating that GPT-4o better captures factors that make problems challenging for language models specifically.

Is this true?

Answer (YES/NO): NO